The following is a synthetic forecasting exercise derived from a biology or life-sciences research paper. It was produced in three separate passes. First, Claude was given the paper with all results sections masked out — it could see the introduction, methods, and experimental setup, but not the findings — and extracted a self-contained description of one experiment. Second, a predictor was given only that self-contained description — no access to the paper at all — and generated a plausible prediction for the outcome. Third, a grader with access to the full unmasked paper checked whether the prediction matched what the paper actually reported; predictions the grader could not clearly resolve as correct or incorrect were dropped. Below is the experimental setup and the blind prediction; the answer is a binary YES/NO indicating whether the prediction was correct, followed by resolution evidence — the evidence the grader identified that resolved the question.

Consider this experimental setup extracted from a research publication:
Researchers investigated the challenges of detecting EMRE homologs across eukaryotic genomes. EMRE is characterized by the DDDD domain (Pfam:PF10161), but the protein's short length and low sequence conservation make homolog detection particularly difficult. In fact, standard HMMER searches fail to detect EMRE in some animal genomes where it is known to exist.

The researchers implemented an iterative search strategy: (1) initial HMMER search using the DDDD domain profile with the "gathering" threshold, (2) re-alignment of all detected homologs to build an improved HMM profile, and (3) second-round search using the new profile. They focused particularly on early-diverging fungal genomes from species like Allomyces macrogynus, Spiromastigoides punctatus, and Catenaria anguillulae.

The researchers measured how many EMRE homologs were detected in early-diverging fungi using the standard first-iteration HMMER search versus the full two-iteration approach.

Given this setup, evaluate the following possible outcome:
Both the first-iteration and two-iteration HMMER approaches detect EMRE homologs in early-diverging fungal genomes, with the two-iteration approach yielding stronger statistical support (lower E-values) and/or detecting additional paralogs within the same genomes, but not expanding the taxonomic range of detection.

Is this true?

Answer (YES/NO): NO